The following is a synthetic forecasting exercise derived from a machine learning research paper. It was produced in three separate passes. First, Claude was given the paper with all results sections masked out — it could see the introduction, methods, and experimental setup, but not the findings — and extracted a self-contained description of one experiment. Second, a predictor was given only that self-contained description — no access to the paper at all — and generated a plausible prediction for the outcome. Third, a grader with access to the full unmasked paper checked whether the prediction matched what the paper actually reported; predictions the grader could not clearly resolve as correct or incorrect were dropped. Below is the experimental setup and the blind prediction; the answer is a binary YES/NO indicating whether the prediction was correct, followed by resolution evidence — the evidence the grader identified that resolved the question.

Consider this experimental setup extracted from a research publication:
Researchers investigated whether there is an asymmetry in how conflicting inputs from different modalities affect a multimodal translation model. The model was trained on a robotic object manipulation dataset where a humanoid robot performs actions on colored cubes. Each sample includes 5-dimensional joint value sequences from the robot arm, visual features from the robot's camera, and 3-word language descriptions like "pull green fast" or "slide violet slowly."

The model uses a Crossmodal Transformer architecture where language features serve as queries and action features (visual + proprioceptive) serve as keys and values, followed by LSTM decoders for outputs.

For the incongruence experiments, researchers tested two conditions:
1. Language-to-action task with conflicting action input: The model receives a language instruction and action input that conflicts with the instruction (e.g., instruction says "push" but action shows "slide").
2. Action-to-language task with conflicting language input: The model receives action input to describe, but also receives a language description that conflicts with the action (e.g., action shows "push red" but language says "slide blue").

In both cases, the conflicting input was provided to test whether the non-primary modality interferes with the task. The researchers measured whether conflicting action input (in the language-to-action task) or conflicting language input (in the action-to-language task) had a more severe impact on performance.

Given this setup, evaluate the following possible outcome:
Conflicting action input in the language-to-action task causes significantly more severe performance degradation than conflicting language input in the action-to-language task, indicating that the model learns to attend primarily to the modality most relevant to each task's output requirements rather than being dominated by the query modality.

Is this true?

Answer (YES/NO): NO